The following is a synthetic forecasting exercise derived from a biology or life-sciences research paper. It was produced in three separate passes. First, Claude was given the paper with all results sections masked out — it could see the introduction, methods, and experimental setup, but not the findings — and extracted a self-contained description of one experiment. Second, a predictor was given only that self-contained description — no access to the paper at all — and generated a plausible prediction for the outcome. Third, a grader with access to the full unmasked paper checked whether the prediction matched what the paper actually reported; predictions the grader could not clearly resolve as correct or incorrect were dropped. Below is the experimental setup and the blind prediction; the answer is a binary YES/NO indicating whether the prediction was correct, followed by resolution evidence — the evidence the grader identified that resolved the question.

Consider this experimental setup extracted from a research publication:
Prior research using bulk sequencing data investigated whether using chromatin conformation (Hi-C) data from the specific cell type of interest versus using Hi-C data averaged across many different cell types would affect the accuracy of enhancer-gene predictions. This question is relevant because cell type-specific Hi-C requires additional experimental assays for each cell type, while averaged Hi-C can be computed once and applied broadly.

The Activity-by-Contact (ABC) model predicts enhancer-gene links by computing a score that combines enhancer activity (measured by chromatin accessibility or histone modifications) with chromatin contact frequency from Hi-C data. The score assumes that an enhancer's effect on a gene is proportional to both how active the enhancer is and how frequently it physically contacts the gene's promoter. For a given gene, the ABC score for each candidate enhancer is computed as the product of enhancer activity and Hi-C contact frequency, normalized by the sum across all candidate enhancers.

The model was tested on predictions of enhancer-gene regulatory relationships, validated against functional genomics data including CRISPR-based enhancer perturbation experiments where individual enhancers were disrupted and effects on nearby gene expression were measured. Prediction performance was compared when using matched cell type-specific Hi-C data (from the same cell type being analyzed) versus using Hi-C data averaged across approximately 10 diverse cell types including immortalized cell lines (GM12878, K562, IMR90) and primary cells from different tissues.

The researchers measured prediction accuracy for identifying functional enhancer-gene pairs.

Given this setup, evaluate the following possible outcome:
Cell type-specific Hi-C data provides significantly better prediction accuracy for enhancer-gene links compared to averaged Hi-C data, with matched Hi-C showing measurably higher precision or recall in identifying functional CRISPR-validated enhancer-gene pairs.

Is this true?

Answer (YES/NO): NO